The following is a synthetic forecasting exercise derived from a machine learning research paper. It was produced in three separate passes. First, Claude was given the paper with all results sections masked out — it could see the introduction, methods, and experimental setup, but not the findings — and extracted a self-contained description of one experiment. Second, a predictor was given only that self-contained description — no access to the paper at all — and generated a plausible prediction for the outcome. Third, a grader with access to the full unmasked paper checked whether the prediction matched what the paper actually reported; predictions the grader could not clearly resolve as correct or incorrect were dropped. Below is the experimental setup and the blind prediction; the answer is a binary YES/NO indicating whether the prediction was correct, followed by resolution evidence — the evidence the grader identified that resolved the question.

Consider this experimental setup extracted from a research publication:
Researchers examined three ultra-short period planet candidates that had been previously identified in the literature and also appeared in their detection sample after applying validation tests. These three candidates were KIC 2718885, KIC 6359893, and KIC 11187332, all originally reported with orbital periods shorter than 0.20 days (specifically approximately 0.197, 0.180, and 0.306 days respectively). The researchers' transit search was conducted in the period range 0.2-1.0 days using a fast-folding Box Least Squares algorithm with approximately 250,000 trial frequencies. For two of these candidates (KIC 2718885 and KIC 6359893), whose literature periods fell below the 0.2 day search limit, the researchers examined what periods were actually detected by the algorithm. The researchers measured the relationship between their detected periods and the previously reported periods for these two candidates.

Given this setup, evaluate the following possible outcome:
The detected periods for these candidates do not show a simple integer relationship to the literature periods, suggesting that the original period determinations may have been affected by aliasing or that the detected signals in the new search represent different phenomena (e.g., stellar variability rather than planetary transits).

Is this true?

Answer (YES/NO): NO